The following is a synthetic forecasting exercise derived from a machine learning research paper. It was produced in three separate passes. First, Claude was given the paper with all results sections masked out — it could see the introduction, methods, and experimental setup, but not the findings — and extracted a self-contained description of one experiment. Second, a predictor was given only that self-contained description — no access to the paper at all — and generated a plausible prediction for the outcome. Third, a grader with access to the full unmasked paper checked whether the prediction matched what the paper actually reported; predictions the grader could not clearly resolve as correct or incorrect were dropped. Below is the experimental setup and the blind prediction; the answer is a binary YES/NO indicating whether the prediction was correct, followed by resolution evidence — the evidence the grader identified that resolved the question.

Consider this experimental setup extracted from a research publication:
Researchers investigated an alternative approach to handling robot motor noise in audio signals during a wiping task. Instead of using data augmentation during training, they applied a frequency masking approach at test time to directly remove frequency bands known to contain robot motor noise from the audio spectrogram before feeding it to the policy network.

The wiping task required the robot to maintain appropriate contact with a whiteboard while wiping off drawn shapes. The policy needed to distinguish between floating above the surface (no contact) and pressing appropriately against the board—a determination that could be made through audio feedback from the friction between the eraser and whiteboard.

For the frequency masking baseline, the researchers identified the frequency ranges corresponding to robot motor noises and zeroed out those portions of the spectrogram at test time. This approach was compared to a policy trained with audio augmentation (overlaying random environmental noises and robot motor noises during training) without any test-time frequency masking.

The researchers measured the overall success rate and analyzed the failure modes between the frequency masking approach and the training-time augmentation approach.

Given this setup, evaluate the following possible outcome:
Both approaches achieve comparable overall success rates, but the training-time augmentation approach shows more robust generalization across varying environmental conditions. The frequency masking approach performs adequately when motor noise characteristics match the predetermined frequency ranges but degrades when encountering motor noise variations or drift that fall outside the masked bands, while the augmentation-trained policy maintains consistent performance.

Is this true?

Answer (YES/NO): NO